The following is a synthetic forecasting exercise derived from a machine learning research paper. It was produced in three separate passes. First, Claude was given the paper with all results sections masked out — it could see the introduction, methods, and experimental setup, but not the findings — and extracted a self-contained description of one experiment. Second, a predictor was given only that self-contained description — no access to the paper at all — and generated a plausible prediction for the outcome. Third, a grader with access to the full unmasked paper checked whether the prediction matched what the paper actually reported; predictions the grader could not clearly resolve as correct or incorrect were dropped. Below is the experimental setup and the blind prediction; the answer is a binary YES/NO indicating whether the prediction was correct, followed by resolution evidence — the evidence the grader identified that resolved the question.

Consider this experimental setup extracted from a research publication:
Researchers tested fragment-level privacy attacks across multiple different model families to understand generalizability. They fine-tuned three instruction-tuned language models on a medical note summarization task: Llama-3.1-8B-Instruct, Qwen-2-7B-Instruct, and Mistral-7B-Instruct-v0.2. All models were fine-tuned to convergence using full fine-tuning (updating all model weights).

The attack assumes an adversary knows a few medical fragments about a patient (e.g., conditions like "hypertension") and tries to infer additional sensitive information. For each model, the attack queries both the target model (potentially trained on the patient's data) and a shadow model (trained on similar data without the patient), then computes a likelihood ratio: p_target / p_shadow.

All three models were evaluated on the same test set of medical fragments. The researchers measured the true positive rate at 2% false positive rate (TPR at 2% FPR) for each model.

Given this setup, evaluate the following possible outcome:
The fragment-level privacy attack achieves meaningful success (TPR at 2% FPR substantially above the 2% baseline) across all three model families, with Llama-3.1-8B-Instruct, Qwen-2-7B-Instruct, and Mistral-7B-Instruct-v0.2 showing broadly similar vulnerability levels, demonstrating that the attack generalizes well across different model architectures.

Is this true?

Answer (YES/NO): NO